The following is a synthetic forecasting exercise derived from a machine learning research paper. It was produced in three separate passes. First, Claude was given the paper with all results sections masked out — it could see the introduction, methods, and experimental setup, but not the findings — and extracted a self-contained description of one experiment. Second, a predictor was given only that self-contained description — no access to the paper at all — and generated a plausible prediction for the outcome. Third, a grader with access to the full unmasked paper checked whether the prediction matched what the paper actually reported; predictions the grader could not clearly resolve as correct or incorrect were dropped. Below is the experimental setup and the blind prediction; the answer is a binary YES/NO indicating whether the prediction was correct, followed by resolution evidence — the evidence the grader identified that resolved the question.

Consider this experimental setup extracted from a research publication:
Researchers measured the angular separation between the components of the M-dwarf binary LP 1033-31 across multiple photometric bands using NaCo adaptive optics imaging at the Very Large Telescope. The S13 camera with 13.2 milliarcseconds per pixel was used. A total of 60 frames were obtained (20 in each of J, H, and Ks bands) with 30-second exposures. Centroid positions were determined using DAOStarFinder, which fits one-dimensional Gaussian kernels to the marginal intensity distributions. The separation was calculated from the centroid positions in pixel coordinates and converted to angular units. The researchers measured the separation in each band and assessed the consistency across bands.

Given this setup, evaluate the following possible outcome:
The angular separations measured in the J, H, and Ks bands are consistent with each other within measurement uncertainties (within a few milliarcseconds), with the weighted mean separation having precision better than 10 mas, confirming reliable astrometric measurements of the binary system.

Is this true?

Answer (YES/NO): YES